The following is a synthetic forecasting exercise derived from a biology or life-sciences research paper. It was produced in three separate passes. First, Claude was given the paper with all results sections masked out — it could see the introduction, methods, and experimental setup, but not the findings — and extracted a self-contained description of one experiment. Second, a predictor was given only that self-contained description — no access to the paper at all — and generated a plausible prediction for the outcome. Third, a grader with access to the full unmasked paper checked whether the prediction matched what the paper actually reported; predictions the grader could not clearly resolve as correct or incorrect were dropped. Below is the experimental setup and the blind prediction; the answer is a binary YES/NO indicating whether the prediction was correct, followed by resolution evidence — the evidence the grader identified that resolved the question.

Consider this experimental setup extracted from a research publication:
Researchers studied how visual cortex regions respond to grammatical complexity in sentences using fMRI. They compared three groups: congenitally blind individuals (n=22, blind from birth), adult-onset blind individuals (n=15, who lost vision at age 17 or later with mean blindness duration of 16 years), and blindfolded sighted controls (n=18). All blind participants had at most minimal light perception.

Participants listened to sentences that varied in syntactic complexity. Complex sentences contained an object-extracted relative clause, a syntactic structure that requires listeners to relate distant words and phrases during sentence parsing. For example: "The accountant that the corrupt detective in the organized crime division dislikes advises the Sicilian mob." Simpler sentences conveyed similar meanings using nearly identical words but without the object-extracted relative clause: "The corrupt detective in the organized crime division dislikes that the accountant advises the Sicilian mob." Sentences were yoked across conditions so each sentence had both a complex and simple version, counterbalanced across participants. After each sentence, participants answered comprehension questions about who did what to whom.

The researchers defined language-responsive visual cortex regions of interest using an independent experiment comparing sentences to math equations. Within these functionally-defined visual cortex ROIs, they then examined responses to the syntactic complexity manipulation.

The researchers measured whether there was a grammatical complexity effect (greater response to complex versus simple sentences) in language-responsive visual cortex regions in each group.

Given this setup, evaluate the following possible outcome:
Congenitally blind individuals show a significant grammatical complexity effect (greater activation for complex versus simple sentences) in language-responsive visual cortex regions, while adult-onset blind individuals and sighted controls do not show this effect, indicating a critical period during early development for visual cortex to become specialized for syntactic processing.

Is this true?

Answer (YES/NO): YES